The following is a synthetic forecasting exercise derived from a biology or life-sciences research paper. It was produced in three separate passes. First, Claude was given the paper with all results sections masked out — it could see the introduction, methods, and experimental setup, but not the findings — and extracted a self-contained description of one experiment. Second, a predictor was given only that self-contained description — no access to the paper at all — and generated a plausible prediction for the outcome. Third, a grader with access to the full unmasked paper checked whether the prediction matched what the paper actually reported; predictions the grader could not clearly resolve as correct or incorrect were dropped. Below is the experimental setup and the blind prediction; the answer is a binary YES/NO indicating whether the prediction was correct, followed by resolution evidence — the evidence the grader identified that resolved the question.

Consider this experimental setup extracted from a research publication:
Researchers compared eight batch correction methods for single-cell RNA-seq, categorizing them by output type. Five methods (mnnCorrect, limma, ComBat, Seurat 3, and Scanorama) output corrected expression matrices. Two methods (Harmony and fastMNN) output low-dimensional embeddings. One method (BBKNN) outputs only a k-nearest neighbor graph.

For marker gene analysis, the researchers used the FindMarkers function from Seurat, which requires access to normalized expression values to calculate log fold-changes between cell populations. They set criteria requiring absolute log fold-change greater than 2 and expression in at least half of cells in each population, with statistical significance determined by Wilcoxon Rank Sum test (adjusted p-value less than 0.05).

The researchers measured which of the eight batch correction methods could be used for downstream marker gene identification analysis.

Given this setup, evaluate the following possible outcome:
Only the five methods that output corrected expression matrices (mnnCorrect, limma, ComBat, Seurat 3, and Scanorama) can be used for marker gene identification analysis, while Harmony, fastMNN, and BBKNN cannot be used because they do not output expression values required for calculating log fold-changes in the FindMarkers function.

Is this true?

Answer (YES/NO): YES